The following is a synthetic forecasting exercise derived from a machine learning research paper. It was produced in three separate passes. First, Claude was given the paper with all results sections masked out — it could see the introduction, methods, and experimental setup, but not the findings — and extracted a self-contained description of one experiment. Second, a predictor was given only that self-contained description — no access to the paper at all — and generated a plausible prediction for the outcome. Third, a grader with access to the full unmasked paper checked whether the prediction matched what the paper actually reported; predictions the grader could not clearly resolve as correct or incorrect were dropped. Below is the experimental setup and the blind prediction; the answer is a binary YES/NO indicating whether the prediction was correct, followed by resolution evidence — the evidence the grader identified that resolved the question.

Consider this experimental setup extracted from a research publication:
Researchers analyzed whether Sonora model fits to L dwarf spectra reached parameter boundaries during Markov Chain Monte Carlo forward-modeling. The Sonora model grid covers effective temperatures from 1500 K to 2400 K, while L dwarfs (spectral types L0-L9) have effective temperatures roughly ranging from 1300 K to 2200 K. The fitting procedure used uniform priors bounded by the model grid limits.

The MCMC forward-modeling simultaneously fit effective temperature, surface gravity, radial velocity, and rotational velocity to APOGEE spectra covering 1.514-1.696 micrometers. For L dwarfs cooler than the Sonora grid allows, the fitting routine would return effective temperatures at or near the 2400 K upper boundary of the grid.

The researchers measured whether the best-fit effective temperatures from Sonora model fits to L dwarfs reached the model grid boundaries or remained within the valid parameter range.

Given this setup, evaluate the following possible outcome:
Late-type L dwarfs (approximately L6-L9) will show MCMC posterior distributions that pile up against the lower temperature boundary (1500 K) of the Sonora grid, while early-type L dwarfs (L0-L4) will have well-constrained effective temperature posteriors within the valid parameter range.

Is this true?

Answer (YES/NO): NO